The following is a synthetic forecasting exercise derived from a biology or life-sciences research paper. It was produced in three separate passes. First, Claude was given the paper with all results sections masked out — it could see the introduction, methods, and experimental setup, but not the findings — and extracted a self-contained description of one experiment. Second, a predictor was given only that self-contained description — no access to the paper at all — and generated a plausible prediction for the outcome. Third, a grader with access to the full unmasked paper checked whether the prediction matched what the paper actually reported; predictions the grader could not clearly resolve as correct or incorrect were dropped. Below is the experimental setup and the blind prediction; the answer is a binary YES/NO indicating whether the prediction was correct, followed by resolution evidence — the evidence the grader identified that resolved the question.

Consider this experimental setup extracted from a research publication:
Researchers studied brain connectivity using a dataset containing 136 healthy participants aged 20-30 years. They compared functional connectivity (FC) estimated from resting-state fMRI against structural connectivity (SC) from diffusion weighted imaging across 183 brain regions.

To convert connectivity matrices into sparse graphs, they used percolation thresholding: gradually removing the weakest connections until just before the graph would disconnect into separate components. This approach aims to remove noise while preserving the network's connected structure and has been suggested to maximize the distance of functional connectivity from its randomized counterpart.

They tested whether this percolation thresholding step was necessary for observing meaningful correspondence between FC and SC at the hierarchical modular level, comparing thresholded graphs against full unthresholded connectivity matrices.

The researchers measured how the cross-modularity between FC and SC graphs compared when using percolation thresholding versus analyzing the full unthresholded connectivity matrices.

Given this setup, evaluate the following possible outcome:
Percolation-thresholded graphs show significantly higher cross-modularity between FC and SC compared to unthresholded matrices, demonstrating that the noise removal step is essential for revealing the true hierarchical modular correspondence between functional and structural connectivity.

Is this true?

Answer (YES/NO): YES